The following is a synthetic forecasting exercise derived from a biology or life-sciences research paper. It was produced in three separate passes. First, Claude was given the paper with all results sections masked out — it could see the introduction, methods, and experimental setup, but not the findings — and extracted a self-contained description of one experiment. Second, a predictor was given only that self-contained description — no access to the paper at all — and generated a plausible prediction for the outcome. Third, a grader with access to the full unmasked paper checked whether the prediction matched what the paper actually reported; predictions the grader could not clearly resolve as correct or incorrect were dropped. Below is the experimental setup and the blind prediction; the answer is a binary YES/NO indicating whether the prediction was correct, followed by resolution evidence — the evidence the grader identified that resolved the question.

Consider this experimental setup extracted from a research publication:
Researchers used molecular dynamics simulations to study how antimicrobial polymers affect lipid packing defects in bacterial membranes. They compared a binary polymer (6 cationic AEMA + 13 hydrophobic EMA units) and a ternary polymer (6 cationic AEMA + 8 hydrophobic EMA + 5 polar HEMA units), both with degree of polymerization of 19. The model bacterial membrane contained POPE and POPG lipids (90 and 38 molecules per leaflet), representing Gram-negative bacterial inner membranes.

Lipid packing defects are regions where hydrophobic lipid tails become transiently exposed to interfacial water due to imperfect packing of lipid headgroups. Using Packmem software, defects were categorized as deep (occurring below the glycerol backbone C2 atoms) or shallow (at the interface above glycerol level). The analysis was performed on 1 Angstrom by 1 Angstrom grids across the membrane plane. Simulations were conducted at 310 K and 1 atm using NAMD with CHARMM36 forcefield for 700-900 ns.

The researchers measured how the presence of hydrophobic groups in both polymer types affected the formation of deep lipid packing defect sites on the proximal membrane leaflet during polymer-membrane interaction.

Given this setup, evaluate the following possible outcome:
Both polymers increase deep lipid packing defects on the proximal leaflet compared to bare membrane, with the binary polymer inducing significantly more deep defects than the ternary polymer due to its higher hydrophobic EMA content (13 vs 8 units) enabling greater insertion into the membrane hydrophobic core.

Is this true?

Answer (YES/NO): NO